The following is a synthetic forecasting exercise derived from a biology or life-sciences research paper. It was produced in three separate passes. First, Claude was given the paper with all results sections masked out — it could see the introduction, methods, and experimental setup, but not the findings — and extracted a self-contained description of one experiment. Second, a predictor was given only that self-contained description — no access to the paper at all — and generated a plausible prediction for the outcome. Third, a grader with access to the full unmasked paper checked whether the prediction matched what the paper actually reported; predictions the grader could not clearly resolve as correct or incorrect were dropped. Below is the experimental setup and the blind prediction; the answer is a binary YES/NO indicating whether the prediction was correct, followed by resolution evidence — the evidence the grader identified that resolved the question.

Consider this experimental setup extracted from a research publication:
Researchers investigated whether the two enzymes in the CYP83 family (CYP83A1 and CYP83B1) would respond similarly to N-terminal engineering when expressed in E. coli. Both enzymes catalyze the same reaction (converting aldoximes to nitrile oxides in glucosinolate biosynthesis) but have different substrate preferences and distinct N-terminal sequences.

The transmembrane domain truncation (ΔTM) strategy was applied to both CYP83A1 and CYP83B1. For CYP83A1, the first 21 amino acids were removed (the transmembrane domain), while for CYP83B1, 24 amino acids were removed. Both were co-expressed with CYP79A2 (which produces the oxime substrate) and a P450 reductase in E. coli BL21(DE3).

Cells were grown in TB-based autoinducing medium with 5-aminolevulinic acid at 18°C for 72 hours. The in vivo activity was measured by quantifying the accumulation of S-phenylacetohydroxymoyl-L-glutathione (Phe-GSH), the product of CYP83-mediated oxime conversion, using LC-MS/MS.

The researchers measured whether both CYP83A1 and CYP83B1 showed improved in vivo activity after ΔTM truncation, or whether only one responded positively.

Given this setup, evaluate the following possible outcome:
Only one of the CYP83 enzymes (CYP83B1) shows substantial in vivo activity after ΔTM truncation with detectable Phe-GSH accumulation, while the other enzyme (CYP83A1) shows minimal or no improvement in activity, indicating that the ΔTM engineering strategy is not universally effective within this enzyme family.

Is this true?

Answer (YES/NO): NO